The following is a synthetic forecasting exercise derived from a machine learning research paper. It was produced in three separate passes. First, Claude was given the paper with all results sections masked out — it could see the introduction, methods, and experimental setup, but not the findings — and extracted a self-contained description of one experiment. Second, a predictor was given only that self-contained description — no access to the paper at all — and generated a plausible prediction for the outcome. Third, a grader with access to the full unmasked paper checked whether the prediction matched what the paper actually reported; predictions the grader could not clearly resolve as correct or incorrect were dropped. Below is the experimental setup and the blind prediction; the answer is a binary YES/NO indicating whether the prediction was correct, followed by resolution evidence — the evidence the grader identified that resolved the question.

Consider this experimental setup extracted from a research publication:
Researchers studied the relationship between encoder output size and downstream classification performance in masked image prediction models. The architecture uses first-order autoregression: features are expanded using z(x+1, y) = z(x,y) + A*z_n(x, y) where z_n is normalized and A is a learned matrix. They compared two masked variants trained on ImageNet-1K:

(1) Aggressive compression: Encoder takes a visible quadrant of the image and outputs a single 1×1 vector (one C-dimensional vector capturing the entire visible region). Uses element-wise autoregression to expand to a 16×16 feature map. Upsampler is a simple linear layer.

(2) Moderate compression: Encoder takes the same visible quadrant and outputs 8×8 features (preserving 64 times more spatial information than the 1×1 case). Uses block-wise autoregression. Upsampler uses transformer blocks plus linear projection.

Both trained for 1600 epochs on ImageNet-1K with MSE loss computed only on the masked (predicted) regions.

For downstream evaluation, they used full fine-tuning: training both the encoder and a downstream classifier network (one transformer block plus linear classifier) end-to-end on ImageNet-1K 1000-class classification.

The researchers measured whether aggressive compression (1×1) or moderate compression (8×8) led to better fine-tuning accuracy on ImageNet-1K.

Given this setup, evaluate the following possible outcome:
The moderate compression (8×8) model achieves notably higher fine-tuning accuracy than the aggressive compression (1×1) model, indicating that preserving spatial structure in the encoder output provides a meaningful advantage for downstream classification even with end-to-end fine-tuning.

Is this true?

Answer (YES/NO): NO